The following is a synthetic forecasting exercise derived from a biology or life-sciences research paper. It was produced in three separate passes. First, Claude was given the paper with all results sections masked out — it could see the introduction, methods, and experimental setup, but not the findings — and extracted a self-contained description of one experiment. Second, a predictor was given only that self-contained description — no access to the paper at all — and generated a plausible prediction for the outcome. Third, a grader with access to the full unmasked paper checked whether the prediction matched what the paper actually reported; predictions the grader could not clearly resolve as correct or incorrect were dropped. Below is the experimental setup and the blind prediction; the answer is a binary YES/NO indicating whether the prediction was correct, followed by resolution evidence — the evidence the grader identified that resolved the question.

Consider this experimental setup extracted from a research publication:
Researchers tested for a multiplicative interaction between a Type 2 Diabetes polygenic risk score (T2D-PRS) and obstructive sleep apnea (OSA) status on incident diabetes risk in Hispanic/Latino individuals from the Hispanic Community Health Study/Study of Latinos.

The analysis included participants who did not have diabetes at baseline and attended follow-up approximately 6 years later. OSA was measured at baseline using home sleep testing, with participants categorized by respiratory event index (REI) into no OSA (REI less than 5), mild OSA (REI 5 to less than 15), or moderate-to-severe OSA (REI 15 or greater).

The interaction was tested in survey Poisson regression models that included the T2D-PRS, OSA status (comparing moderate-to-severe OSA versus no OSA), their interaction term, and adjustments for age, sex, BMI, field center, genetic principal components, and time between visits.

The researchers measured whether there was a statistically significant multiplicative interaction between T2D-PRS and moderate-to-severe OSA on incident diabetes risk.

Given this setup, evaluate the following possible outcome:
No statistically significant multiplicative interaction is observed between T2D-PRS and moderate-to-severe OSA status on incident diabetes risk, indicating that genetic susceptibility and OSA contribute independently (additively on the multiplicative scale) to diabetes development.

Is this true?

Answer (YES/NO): YES